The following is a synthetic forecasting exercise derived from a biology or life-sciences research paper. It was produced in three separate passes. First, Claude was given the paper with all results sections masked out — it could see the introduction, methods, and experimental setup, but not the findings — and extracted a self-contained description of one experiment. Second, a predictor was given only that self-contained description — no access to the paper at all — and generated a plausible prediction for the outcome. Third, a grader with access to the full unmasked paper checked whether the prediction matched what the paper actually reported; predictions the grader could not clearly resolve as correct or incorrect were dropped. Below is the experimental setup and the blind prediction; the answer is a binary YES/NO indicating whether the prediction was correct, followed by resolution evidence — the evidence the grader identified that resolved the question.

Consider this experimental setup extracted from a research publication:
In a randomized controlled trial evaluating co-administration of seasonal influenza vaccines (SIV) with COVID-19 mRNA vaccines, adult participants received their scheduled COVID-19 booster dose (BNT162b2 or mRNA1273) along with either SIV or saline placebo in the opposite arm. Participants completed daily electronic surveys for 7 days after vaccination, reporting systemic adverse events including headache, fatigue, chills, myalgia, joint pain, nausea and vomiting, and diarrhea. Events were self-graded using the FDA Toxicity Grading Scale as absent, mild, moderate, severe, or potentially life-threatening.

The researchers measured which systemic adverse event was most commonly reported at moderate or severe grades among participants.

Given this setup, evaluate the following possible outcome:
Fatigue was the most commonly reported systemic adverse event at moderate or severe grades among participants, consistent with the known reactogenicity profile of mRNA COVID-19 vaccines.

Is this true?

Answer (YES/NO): NO